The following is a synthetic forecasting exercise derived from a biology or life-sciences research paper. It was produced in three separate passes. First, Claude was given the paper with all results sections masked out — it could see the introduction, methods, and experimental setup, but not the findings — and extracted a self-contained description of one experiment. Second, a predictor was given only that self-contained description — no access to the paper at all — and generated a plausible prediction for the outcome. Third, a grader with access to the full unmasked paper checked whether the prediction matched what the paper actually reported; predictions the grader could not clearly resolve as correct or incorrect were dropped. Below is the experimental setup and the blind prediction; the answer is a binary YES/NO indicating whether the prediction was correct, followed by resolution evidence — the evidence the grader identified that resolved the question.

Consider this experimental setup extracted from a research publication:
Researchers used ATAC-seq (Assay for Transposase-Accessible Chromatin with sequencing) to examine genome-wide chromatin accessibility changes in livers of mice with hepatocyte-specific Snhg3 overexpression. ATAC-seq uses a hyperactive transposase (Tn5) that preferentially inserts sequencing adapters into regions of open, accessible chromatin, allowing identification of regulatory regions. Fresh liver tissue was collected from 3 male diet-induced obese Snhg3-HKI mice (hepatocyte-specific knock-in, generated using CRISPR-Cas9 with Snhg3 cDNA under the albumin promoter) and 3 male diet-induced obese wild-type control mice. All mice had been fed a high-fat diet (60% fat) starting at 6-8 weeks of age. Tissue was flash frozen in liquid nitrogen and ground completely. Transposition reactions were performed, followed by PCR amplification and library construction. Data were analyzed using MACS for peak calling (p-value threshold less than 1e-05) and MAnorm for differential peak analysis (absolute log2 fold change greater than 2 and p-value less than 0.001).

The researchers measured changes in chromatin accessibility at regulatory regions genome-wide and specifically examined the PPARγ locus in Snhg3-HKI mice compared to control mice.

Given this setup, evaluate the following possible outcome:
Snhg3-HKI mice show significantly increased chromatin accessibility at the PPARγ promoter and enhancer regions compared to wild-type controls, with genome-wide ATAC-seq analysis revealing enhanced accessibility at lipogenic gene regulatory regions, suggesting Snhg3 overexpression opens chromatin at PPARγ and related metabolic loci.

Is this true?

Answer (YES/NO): YES